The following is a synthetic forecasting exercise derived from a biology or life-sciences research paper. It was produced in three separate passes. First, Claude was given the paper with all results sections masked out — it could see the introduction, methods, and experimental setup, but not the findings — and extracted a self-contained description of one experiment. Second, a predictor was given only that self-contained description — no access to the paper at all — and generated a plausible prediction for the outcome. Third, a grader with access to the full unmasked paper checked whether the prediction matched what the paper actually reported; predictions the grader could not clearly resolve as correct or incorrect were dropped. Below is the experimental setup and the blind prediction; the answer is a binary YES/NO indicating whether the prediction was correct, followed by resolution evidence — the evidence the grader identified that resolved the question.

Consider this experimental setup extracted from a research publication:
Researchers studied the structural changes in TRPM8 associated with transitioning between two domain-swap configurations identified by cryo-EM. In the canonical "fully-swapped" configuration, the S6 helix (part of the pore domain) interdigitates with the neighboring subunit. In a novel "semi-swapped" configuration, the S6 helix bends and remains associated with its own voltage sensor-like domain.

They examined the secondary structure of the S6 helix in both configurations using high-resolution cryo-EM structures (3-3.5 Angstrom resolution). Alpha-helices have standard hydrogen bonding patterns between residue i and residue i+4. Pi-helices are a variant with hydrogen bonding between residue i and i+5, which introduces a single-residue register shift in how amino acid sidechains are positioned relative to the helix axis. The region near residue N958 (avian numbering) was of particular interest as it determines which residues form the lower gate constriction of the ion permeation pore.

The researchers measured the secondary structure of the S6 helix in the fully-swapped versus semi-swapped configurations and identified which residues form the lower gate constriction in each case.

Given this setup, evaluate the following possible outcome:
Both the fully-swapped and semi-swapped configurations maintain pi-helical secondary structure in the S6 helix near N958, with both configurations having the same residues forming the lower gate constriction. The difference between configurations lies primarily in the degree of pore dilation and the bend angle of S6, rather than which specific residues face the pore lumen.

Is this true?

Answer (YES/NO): NO